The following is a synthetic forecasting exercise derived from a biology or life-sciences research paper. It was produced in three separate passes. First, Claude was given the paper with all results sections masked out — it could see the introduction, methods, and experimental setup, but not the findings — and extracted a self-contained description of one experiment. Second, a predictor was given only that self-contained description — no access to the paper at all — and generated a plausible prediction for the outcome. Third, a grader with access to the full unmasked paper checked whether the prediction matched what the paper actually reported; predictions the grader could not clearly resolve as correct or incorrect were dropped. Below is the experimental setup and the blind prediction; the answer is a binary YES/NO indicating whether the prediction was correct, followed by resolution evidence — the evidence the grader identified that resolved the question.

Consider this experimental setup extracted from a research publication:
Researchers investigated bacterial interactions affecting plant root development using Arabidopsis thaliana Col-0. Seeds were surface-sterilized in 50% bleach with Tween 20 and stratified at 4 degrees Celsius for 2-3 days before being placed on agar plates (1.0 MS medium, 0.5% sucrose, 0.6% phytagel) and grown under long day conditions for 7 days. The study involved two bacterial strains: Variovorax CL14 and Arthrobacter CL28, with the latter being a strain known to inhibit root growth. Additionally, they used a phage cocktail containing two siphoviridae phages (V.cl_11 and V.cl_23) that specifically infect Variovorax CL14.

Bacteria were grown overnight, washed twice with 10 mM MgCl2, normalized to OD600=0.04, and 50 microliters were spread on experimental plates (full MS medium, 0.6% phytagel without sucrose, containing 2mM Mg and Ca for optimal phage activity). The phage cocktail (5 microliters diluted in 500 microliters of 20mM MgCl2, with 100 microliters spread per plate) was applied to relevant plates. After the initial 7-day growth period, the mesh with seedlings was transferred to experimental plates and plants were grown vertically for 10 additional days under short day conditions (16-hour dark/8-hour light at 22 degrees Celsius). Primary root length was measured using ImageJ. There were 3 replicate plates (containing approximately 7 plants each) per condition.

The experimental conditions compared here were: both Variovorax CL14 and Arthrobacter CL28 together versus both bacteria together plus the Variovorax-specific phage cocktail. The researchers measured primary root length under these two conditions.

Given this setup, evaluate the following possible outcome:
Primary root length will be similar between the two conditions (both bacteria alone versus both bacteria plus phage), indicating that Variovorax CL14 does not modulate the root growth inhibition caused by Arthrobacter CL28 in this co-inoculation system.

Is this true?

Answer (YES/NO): NO